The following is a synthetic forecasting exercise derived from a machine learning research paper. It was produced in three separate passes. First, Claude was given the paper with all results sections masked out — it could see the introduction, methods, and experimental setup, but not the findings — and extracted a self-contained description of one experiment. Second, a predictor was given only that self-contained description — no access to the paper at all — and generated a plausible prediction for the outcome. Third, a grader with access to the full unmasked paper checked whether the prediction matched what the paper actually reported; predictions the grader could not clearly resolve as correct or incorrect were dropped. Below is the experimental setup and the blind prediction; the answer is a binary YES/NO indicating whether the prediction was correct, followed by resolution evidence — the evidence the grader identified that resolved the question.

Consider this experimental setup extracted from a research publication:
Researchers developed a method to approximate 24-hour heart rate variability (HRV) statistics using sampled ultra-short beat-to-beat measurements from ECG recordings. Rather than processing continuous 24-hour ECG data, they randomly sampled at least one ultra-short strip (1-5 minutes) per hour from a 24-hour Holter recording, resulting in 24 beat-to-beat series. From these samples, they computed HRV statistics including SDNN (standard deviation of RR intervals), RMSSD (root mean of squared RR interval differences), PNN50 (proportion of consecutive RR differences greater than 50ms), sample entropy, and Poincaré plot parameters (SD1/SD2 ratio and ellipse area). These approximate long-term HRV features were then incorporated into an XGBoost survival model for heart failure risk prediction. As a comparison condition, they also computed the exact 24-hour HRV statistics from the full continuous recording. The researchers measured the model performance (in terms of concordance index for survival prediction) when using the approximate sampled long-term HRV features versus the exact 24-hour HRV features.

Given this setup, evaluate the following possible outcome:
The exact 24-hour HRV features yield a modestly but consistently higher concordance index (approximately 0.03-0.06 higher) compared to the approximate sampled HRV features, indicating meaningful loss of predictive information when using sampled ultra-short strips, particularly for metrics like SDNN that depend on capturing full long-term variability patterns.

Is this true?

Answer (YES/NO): NO